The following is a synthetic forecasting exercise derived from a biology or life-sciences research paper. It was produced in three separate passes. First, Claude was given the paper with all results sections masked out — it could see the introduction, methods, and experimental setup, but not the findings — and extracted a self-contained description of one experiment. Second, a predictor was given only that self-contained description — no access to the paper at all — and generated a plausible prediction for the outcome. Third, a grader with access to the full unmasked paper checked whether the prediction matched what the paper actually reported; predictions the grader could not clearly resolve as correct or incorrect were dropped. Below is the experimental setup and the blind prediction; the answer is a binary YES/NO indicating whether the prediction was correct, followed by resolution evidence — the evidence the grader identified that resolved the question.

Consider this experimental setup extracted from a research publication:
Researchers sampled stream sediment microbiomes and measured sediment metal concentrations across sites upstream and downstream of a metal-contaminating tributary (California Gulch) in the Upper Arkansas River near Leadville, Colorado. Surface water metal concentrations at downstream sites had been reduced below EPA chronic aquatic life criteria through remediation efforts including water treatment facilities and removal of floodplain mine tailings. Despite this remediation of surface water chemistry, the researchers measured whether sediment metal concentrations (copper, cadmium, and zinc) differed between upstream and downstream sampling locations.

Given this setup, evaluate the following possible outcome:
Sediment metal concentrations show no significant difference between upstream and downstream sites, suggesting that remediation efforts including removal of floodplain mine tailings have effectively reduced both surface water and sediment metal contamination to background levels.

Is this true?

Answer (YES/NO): NO